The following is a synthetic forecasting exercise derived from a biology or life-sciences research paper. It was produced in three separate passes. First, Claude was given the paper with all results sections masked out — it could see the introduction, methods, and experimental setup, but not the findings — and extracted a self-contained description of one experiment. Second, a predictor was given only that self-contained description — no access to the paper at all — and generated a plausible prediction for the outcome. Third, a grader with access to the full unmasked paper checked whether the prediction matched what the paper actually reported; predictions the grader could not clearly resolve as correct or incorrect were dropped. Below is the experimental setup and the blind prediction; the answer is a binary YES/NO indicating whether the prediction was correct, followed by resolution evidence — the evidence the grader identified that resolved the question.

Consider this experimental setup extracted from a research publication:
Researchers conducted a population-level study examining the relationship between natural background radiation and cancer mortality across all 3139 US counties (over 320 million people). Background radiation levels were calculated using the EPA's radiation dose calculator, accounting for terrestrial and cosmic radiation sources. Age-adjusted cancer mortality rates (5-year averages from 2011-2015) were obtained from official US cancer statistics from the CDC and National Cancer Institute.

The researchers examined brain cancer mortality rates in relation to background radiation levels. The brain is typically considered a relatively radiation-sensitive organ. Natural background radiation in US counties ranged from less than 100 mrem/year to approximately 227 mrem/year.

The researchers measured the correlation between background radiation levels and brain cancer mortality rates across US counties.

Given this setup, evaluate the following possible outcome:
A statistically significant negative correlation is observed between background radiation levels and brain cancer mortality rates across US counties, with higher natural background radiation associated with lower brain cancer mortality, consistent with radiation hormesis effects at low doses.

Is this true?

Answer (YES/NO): NO